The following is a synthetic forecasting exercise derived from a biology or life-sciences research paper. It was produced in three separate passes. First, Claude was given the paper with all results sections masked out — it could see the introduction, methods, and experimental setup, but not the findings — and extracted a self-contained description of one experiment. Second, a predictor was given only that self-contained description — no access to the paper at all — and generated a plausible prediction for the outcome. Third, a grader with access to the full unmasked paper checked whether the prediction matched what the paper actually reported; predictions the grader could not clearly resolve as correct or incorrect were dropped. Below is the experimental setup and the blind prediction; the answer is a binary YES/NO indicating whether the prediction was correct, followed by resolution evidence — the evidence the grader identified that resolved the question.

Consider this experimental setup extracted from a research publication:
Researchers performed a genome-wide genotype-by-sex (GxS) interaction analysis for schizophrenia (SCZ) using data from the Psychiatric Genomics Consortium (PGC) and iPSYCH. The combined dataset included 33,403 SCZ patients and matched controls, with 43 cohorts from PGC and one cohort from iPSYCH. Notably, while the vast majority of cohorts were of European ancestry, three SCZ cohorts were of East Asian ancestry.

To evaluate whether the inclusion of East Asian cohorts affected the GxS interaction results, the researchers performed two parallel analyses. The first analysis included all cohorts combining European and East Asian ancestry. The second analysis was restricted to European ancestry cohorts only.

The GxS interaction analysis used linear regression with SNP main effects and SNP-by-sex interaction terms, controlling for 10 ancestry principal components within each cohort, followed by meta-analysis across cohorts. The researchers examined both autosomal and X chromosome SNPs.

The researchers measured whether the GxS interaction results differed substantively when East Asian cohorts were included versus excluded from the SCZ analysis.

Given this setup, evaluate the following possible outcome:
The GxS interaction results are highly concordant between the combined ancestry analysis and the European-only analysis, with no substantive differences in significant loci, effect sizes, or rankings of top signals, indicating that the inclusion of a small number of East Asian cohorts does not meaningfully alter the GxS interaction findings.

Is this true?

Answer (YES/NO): YES